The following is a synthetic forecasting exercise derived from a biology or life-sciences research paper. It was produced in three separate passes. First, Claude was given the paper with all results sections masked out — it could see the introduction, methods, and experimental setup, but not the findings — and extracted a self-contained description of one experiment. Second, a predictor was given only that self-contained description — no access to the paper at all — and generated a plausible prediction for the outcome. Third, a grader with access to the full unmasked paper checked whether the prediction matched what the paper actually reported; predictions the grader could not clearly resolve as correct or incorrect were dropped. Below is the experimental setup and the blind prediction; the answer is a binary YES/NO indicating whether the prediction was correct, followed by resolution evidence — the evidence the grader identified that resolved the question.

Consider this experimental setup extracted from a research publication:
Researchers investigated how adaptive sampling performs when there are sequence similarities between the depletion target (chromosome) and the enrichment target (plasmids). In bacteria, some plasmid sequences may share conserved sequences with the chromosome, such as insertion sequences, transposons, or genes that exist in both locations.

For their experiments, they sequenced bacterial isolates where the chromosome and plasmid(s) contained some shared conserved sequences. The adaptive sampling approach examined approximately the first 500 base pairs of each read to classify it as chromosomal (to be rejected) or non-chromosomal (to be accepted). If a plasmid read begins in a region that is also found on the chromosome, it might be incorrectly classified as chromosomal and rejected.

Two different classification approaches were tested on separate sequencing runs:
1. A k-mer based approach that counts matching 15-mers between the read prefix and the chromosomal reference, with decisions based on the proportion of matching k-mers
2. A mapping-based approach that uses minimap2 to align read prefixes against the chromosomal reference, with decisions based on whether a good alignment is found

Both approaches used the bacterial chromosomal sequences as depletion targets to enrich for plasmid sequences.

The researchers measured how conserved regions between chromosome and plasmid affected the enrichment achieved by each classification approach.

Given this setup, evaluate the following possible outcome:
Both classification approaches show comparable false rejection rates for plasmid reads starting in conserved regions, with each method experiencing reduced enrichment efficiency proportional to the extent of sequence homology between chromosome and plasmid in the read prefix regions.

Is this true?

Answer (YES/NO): NO